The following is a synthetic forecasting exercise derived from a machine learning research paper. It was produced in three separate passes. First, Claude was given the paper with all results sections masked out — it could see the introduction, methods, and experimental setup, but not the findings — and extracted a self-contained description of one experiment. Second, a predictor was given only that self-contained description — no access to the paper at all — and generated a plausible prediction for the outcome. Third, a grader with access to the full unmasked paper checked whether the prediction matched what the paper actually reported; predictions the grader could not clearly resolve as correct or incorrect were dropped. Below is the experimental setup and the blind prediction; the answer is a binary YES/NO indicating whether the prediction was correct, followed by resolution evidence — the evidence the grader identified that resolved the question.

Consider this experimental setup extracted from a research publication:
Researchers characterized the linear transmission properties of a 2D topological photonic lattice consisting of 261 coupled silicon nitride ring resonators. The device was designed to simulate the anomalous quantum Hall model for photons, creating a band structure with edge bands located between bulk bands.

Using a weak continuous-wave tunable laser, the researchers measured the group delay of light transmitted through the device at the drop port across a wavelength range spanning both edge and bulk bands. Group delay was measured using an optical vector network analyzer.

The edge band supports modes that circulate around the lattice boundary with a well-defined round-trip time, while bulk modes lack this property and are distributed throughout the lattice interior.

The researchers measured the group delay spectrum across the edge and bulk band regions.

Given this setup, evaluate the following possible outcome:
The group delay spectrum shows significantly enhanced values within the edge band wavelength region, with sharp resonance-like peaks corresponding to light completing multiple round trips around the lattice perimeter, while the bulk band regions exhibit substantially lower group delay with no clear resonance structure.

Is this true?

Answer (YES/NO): NO